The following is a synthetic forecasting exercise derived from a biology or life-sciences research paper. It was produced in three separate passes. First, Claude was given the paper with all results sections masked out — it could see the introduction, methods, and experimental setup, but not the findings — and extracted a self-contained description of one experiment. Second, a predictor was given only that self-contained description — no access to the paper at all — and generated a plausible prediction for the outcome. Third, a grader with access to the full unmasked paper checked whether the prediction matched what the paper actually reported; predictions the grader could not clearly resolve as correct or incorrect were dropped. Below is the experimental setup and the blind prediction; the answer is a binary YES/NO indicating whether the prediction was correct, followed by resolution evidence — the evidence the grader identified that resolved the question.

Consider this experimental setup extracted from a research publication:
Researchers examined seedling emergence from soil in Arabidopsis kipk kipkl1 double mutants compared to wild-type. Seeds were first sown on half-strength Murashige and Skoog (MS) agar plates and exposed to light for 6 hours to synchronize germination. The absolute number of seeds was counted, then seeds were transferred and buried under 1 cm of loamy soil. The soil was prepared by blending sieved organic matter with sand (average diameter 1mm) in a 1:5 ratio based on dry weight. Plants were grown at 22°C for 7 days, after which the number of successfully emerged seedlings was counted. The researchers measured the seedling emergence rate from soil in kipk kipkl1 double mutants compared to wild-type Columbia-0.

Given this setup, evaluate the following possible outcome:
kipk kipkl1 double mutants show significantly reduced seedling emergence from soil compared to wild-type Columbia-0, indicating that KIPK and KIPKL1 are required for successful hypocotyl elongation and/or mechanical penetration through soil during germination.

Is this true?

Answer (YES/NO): YES